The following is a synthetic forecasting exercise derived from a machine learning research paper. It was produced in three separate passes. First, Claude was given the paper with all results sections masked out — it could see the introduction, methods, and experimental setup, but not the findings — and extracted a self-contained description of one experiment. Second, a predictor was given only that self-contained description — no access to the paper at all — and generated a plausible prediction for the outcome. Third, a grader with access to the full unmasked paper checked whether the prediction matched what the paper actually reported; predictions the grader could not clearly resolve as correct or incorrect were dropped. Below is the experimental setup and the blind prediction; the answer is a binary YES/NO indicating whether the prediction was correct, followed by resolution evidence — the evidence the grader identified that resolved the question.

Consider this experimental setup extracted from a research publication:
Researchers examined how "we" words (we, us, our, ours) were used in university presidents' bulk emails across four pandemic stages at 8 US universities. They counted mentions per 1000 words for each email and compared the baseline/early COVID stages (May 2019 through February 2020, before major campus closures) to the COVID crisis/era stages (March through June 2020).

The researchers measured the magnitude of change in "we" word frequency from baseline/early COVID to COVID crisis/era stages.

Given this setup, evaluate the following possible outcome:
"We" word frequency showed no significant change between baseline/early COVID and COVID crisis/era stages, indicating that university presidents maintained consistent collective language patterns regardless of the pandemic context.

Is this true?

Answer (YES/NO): NO